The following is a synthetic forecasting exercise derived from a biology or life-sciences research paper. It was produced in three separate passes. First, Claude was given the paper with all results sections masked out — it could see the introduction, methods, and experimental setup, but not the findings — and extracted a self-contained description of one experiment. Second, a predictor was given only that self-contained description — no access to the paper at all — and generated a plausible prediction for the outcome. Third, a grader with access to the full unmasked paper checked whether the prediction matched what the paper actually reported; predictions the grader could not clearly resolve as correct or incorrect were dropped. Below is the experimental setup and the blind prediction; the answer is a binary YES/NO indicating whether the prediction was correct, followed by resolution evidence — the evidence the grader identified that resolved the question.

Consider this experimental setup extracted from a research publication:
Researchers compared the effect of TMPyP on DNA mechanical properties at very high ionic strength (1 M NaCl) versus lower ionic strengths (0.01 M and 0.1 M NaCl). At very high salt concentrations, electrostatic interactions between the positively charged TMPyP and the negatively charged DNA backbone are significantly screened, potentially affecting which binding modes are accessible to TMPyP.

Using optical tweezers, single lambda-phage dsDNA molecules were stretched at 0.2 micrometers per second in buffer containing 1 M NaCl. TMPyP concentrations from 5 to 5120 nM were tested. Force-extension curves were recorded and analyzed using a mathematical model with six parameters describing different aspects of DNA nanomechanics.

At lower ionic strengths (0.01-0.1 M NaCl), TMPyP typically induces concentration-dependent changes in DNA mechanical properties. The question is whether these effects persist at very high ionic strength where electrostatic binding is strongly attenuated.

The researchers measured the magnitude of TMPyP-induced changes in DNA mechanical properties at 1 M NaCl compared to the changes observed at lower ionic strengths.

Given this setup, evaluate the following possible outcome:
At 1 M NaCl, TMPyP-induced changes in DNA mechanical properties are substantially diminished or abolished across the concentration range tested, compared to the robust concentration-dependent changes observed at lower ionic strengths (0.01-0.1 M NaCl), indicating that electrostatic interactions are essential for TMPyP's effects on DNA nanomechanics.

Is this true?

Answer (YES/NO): NO